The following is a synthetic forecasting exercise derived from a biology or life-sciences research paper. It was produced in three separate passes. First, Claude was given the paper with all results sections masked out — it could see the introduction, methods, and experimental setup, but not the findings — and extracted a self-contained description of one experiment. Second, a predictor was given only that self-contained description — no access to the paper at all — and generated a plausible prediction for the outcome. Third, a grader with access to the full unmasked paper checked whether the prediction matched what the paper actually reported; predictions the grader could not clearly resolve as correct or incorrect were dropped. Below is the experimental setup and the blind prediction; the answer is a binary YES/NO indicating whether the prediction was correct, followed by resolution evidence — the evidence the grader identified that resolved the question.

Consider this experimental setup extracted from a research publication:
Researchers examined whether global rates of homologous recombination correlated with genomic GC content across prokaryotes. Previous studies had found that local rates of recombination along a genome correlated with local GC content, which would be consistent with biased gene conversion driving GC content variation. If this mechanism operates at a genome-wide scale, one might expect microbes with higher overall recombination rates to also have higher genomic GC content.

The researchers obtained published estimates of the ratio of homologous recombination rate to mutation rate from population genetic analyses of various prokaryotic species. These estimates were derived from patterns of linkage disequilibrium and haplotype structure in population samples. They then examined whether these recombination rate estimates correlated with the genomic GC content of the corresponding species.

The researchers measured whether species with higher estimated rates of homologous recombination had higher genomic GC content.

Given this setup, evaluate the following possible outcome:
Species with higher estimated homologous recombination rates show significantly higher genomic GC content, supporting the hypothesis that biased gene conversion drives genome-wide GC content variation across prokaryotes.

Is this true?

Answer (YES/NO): NO